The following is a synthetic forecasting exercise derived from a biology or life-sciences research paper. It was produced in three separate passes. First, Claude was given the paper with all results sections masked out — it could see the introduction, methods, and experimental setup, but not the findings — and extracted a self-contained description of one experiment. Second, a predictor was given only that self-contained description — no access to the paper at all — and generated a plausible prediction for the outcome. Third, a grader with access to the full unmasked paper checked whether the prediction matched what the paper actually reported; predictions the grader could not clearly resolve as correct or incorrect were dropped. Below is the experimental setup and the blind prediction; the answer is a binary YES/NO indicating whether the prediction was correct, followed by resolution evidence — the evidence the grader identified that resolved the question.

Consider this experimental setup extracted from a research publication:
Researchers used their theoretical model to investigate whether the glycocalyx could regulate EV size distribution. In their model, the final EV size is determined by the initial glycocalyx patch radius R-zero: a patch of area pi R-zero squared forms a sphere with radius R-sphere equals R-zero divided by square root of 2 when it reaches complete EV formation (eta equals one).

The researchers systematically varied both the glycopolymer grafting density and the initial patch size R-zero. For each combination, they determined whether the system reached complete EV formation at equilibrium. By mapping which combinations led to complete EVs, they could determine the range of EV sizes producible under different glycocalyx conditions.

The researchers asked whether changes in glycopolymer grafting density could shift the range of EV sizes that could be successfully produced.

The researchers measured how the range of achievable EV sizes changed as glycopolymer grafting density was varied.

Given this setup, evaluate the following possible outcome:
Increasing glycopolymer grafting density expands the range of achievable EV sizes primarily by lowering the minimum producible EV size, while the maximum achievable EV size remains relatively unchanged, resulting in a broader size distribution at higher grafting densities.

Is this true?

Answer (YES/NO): NO